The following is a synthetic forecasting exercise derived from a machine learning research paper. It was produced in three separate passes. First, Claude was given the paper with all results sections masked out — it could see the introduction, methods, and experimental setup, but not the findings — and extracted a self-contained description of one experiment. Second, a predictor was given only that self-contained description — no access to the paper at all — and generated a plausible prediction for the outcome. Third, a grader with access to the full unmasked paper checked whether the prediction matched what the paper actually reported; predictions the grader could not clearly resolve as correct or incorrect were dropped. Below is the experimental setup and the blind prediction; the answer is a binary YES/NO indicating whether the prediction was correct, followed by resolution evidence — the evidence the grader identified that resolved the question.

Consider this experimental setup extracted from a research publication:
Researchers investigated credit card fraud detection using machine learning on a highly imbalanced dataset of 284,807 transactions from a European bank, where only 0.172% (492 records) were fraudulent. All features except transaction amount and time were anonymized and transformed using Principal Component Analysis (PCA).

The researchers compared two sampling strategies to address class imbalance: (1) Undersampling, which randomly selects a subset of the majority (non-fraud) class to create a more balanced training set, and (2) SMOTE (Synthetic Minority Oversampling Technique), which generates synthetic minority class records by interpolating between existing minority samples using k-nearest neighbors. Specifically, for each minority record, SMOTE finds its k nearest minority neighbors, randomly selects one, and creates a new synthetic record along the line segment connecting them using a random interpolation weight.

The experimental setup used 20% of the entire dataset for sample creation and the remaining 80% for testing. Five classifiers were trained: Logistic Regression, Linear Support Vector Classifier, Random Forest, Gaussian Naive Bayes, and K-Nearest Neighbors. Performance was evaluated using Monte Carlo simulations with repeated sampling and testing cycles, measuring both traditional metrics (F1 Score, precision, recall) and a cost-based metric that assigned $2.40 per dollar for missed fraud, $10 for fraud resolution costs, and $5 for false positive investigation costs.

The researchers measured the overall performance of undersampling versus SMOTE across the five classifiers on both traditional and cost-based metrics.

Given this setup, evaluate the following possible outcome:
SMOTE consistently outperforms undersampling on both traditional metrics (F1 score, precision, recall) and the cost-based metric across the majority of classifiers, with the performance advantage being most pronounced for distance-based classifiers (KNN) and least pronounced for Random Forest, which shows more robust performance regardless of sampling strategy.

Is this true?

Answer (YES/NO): NO